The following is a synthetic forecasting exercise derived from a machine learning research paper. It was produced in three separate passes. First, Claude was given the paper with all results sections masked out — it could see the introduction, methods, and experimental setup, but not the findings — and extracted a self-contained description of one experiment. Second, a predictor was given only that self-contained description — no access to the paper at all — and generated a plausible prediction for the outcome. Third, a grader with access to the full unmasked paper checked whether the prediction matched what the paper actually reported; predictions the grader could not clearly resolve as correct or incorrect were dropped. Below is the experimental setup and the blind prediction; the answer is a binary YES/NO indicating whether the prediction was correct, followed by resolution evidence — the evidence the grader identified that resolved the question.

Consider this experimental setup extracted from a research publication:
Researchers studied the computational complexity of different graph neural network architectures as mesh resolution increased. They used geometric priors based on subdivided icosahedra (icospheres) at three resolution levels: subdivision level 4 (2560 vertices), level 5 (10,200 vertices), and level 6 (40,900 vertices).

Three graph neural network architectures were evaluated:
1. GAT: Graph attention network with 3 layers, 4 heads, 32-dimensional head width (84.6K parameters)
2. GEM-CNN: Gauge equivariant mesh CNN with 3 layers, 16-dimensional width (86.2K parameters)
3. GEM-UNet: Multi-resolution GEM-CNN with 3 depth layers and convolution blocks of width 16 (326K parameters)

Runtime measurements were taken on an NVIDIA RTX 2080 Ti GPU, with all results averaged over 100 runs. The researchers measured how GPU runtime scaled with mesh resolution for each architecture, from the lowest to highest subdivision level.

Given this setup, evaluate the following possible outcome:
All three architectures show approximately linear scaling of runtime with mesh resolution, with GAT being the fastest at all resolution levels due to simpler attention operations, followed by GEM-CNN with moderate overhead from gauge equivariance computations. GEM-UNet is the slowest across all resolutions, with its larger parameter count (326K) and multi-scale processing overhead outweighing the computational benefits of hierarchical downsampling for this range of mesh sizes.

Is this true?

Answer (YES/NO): NO